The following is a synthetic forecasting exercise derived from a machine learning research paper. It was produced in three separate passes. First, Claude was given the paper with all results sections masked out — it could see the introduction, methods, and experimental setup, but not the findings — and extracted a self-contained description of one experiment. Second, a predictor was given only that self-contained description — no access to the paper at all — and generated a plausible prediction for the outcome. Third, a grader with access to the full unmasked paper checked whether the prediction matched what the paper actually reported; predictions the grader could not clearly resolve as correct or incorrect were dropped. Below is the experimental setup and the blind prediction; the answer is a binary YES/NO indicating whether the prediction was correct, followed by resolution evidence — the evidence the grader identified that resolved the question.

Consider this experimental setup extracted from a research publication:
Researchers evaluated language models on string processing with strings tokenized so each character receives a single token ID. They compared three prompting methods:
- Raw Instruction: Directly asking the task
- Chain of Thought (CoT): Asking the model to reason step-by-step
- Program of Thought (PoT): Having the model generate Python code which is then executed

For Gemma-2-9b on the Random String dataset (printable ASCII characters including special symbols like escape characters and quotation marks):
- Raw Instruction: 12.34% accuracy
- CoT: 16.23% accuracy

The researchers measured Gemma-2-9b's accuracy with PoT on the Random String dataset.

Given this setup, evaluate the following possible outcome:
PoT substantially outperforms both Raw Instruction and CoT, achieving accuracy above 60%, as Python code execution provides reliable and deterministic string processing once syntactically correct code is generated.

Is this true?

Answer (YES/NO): NO